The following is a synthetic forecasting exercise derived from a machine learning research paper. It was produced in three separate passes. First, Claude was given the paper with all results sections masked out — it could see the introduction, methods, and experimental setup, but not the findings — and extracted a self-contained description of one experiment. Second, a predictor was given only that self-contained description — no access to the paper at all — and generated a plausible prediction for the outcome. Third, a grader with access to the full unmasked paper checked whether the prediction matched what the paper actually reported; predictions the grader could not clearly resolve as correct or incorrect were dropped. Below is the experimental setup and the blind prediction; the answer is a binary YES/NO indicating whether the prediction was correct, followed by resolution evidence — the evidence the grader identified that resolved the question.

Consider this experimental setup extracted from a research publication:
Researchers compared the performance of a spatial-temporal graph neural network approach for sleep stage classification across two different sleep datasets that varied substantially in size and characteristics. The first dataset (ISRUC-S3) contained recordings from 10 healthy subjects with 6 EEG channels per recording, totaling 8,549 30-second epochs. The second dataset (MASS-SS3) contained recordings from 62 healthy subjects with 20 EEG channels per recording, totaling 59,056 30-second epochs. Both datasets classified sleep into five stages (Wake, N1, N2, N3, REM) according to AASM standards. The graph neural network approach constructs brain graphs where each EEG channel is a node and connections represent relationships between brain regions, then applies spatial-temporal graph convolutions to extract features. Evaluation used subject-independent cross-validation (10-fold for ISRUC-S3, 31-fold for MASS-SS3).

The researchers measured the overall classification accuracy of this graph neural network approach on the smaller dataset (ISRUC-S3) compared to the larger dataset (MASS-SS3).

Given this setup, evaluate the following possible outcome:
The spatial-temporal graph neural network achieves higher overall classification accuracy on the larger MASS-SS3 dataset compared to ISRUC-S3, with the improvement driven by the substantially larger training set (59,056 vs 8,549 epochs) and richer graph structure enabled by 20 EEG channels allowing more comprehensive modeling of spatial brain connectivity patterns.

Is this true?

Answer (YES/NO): NO